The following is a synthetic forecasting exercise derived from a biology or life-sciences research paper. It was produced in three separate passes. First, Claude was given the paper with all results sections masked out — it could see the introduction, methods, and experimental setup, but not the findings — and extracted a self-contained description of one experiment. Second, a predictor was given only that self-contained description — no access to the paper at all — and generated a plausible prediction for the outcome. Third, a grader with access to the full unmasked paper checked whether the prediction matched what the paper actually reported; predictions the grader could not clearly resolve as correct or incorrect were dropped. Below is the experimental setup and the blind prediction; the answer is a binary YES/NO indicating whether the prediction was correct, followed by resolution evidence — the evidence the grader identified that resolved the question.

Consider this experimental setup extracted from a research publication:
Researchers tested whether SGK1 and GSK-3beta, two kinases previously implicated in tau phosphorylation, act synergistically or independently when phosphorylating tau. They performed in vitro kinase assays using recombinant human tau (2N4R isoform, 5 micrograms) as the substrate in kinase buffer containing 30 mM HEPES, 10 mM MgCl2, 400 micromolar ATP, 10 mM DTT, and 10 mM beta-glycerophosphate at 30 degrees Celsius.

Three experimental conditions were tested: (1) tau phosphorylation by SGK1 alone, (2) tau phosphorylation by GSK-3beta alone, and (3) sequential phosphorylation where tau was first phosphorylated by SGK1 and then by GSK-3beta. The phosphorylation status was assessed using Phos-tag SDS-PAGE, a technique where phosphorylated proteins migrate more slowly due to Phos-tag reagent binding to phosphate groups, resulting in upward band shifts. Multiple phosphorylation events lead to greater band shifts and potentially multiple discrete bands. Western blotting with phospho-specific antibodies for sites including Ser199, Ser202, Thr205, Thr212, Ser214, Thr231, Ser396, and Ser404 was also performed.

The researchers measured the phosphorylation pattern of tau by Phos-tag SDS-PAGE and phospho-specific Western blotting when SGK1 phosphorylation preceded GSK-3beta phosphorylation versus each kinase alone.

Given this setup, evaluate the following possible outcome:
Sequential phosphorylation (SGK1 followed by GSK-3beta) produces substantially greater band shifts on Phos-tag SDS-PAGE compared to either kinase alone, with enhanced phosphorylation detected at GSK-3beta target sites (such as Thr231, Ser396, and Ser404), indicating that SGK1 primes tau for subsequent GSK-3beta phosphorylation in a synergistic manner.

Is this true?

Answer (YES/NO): YES